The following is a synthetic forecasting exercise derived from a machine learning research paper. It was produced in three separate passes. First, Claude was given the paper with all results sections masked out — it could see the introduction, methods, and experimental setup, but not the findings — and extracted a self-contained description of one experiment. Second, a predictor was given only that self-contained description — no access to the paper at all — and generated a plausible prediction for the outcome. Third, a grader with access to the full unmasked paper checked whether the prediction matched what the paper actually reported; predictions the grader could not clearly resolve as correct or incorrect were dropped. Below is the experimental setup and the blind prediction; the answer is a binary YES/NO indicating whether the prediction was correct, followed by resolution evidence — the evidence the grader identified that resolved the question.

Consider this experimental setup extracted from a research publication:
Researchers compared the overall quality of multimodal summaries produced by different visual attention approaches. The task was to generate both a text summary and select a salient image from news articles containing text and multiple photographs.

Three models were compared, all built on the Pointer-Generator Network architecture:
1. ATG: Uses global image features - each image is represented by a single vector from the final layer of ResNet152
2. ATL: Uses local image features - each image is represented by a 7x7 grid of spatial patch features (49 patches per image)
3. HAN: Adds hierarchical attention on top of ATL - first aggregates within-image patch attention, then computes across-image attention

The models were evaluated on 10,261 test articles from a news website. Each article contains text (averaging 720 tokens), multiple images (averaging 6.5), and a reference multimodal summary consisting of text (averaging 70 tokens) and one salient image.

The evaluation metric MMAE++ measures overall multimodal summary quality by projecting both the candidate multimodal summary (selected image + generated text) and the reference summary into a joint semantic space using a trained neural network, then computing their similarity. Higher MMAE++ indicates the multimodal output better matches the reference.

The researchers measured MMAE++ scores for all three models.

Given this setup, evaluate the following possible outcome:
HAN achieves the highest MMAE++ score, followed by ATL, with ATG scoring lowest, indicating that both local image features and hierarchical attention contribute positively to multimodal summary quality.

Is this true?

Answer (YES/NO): NO